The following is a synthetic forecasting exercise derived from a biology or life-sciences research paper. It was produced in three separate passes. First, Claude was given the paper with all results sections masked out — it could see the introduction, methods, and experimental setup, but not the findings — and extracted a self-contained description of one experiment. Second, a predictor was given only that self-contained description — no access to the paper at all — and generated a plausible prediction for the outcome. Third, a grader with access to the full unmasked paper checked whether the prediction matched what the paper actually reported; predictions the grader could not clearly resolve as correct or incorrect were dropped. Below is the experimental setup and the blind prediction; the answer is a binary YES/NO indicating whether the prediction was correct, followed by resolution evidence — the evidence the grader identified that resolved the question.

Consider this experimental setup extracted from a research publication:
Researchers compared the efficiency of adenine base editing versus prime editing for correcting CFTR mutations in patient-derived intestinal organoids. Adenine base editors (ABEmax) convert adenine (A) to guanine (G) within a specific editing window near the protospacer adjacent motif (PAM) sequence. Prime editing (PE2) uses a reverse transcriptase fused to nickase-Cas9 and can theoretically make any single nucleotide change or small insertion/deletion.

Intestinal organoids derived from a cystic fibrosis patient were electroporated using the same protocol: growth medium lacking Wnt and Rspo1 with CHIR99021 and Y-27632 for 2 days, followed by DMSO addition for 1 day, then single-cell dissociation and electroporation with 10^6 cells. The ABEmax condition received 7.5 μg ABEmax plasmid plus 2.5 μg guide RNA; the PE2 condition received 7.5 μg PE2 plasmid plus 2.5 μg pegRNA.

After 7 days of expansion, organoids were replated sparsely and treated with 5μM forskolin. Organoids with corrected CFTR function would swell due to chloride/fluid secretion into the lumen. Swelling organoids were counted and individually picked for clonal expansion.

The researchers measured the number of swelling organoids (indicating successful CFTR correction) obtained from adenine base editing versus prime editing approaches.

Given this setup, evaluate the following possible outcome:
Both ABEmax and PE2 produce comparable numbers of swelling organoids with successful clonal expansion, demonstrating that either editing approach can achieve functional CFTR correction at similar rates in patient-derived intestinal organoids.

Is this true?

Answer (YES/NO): NO